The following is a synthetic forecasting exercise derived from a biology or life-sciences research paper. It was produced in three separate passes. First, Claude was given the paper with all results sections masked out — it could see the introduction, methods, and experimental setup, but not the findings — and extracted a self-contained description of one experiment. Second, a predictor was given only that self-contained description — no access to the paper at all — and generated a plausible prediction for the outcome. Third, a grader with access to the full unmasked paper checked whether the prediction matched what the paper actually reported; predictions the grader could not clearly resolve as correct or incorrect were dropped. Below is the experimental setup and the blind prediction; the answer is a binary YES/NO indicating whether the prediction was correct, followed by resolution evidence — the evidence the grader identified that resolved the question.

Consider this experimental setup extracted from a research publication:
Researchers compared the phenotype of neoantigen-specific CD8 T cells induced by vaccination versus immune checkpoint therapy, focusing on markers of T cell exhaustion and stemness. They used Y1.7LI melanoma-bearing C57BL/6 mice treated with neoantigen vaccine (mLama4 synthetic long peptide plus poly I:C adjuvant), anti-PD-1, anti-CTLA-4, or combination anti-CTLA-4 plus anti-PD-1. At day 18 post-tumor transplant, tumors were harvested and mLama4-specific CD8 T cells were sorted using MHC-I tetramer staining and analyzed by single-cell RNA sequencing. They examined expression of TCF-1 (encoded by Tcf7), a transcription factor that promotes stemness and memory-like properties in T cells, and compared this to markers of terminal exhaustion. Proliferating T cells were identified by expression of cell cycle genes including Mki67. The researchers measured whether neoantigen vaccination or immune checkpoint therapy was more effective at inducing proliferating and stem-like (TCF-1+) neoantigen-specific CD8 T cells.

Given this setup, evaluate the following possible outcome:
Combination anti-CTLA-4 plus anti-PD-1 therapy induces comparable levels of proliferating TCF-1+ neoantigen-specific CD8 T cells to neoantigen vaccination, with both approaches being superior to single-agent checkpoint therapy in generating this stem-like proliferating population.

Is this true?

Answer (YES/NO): NO